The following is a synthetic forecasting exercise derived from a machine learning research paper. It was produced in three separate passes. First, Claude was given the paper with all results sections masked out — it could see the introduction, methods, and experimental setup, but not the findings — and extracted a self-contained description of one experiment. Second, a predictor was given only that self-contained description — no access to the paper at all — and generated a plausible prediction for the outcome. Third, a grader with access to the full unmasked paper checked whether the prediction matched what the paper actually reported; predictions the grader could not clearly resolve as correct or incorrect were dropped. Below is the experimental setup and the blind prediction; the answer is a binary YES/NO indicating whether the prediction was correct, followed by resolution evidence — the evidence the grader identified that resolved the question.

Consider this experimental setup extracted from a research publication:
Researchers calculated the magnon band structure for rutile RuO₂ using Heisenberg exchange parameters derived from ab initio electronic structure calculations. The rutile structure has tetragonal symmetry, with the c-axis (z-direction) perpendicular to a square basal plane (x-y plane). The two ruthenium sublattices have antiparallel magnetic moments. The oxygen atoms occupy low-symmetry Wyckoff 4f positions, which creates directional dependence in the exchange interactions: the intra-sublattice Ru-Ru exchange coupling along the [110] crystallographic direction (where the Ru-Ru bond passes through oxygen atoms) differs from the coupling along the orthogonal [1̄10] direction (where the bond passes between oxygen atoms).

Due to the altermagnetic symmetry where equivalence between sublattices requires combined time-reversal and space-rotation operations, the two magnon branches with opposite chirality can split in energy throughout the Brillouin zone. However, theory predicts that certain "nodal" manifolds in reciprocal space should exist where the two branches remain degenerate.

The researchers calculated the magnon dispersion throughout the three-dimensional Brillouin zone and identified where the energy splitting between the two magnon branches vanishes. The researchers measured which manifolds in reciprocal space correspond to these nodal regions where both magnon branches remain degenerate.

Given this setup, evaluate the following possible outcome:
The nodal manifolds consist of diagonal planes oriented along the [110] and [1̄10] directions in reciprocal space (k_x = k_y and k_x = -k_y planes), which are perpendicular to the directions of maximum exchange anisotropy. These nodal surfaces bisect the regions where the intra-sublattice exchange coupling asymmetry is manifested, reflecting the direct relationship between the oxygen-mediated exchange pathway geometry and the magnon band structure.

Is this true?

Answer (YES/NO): NO